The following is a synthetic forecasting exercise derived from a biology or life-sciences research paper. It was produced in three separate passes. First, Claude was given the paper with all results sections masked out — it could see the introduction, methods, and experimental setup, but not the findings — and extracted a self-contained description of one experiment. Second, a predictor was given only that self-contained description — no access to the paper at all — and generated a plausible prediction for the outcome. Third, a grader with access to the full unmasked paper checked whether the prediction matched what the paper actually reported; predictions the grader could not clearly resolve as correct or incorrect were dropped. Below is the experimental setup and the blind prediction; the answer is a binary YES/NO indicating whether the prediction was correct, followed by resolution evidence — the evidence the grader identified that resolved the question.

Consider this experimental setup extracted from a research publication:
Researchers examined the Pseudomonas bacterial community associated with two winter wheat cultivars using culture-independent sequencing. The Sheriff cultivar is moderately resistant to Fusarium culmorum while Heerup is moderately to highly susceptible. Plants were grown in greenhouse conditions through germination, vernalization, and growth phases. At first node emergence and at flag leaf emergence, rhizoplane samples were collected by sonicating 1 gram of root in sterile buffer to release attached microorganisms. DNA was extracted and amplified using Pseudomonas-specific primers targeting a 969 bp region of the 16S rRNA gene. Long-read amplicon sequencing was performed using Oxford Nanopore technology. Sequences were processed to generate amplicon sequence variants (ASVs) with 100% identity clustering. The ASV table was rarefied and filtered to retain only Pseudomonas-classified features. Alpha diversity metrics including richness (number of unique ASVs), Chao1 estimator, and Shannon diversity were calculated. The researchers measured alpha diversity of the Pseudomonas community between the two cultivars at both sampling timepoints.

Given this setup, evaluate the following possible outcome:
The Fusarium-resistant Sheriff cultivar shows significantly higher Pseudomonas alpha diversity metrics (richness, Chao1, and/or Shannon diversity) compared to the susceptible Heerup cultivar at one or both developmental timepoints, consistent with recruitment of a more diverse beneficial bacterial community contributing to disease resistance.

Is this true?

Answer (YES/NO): YES